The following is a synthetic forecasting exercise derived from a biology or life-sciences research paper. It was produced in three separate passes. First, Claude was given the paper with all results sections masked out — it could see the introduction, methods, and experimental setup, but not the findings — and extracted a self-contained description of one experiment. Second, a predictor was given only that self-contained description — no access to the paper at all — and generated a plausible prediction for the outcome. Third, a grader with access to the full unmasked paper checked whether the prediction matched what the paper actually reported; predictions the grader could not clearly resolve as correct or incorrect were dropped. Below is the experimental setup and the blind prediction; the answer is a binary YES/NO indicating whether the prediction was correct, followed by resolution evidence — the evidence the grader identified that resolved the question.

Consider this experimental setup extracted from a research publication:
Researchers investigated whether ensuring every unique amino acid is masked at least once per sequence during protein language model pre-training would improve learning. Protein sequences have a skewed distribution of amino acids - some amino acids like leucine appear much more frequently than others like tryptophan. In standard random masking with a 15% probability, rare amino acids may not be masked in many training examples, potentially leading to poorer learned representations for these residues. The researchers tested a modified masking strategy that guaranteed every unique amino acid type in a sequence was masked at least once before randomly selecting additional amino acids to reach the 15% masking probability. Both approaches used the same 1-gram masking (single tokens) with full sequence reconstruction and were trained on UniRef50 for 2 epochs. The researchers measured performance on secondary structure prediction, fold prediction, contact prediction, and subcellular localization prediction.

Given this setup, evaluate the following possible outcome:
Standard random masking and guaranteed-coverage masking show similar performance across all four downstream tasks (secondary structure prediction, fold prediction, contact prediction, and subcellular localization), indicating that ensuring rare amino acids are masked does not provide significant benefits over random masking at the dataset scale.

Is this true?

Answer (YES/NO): NO